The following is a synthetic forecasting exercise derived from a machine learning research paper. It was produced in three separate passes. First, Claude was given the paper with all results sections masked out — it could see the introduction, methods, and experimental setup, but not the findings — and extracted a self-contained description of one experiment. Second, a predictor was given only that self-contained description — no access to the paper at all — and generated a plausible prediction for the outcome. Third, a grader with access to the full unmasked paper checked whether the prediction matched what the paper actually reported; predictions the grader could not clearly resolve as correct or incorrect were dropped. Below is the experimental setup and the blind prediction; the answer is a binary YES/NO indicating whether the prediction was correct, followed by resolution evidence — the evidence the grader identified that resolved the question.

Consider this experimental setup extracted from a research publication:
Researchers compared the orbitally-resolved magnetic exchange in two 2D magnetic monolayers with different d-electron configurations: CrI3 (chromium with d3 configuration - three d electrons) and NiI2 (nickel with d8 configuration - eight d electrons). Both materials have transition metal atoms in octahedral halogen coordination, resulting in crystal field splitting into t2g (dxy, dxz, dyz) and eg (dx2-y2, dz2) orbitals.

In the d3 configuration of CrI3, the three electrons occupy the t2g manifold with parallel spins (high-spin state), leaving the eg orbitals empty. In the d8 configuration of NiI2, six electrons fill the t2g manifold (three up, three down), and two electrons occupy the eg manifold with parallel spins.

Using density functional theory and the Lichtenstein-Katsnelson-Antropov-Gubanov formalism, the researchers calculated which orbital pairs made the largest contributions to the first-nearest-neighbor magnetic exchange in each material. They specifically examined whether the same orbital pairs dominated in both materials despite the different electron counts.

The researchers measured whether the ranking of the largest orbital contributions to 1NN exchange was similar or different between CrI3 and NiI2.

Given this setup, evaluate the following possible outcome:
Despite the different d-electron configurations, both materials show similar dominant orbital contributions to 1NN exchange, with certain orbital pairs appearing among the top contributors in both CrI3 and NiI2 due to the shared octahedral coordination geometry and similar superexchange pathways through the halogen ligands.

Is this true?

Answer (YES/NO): NO